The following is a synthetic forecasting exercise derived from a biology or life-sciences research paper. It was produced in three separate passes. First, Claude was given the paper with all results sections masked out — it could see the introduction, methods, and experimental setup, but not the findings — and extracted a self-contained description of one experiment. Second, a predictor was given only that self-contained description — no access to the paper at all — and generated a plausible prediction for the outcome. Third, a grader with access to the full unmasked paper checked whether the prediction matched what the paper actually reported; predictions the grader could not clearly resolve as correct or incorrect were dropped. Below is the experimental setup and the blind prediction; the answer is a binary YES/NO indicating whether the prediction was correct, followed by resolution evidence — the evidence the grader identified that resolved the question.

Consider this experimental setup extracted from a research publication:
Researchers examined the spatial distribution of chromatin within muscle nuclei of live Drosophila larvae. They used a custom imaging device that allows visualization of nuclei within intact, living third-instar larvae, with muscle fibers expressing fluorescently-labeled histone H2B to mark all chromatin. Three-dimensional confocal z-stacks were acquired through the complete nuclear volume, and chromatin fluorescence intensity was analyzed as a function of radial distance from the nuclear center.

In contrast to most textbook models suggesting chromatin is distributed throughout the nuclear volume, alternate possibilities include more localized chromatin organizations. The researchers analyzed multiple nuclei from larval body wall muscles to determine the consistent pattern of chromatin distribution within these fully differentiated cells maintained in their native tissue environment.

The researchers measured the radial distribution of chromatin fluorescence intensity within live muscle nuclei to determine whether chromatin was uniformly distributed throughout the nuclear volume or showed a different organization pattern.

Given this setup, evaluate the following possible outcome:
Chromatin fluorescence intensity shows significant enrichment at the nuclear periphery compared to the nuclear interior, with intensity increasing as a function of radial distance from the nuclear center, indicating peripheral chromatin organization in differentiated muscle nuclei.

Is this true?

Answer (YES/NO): YES